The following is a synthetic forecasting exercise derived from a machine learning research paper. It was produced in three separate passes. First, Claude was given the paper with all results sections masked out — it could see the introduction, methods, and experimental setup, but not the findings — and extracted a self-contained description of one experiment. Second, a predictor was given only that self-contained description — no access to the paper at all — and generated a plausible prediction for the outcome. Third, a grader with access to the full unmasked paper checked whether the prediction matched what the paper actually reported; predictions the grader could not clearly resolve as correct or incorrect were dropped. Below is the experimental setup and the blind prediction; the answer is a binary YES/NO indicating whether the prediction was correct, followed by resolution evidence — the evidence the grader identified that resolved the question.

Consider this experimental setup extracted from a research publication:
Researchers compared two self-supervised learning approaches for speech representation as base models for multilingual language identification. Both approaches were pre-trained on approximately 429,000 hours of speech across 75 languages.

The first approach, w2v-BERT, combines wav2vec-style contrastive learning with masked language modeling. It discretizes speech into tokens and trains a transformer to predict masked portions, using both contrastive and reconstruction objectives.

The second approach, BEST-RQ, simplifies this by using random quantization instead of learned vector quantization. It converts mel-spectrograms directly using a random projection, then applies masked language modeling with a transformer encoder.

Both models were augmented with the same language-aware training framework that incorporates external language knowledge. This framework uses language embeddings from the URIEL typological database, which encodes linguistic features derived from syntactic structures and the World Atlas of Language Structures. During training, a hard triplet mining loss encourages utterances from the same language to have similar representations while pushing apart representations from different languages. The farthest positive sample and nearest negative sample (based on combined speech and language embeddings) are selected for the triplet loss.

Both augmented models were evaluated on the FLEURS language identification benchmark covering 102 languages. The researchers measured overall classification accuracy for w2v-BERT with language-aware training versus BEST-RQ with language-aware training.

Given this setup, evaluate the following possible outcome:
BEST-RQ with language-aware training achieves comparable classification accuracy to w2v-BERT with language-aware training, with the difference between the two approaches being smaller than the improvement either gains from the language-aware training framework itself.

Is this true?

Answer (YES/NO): YES